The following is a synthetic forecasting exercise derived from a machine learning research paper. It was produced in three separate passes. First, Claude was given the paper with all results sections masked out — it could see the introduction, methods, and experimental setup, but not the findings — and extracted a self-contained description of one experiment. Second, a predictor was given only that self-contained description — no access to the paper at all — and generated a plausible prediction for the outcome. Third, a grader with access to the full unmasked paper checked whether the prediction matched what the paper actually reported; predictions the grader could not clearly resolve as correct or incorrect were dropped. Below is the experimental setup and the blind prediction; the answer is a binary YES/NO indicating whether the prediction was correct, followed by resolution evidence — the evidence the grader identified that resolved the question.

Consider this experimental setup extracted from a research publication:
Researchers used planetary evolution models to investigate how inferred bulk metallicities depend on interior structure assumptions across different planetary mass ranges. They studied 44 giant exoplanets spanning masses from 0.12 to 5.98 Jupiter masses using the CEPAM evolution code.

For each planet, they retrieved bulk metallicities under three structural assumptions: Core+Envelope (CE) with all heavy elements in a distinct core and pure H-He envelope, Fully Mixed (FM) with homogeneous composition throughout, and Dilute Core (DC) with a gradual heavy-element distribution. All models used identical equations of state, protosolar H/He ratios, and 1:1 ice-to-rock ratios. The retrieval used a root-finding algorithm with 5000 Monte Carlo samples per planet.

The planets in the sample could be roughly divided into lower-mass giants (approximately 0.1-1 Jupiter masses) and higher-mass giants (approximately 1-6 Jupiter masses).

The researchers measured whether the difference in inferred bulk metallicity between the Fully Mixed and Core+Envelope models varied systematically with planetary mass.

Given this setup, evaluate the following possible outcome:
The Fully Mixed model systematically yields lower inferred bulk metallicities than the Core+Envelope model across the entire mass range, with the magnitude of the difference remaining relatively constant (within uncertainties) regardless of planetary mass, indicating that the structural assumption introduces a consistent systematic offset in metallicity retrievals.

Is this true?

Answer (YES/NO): NO